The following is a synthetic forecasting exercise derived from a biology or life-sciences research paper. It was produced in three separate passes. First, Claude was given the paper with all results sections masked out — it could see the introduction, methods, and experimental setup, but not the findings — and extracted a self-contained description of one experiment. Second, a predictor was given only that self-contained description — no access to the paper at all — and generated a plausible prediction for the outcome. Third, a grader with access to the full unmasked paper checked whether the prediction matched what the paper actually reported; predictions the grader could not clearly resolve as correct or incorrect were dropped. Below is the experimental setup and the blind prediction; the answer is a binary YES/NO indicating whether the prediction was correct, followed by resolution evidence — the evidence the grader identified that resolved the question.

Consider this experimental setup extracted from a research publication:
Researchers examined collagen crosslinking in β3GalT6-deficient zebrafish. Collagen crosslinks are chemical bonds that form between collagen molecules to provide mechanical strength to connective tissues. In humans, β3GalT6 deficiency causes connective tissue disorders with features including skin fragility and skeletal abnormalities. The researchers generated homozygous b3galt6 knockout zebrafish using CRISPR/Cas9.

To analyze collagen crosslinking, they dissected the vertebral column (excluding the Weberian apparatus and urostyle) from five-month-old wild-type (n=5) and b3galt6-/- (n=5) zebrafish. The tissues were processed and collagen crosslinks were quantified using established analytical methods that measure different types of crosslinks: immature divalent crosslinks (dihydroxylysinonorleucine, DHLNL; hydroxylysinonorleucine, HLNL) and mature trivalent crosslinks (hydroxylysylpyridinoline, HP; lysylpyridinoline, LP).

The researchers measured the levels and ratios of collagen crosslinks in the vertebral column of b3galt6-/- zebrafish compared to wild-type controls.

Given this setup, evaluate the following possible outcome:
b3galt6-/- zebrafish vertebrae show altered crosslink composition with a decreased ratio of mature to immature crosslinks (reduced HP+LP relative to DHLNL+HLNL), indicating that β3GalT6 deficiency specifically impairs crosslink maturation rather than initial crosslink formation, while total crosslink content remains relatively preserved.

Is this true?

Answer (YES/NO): NO